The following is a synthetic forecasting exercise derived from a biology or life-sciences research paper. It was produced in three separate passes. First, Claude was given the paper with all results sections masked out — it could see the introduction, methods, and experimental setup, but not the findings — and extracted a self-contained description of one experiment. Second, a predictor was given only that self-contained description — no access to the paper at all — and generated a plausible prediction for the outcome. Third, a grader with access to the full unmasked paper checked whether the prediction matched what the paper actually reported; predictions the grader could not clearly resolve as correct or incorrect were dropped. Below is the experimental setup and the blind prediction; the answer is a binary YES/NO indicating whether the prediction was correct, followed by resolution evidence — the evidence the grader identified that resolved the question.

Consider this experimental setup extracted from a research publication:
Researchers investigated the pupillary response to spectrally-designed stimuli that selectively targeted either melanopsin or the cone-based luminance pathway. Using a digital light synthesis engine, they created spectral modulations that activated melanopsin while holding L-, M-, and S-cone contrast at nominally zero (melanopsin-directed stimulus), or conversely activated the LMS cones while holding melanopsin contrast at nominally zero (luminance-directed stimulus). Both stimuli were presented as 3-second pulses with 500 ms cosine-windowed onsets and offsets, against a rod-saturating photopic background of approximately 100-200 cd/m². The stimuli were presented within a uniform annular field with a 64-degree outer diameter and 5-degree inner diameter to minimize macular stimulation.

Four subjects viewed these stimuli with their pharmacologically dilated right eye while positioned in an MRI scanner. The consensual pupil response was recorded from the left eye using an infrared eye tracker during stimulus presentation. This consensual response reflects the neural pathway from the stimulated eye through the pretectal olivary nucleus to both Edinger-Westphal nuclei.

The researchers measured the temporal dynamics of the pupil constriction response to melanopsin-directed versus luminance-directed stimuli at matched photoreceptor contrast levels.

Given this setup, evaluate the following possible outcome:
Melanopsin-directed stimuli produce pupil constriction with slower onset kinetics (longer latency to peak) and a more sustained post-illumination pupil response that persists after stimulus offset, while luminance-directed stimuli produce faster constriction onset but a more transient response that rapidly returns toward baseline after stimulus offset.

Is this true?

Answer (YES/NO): NO